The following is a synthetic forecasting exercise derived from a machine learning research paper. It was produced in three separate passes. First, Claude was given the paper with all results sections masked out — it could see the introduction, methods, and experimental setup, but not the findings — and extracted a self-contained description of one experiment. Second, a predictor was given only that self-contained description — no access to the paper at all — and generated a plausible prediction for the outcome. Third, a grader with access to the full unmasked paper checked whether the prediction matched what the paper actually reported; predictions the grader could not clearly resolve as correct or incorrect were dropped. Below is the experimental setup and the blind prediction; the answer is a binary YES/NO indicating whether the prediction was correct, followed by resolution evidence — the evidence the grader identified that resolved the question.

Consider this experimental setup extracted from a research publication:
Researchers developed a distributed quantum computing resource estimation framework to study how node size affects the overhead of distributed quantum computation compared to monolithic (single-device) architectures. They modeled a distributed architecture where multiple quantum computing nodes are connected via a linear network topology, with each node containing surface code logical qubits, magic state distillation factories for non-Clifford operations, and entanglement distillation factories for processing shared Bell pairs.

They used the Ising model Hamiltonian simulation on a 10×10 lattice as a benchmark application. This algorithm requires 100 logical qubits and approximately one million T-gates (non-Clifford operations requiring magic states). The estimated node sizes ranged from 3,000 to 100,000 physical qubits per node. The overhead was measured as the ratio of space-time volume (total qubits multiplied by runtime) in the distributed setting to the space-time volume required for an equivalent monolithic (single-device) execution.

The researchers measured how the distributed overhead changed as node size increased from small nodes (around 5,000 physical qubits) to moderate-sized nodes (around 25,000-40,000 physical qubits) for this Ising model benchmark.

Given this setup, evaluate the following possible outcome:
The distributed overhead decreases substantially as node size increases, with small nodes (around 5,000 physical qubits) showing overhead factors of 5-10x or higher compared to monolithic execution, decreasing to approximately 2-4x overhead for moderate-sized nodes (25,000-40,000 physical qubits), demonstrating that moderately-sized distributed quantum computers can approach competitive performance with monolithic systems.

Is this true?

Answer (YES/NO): NO